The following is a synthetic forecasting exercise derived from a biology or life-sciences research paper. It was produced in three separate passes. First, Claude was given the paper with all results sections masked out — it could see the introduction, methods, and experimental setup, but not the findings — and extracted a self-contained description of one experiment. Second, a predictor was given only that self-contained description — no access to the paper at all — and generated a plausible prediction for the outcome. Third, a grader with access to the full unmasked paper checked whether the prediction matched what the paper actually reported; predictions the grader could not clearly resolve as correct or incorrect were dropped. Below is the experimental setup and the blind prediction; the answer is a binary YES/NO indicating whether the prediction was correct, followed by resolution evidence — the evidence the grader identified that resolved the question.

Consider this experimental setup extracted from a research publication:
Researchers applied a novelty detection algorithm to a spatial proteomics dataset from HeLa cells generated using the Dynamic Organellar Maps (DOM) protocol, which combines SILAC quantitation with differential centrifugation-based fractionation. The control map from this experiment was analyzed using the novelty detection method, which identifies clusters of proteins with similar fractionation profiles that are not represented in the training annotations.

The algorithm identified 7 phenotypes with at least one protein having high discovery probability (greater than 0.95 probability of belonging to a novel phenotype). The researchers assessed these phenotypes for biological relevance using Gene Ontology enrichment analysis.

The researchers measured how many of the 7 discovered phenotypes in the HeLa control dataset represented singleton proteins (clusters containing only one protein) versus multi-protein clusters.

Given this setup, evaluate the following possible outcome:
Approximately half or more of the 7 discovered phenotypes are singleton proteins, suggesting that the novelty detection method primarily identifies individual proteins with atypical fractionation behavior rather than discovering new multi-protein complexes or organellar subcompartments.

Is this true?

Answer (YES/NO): NO